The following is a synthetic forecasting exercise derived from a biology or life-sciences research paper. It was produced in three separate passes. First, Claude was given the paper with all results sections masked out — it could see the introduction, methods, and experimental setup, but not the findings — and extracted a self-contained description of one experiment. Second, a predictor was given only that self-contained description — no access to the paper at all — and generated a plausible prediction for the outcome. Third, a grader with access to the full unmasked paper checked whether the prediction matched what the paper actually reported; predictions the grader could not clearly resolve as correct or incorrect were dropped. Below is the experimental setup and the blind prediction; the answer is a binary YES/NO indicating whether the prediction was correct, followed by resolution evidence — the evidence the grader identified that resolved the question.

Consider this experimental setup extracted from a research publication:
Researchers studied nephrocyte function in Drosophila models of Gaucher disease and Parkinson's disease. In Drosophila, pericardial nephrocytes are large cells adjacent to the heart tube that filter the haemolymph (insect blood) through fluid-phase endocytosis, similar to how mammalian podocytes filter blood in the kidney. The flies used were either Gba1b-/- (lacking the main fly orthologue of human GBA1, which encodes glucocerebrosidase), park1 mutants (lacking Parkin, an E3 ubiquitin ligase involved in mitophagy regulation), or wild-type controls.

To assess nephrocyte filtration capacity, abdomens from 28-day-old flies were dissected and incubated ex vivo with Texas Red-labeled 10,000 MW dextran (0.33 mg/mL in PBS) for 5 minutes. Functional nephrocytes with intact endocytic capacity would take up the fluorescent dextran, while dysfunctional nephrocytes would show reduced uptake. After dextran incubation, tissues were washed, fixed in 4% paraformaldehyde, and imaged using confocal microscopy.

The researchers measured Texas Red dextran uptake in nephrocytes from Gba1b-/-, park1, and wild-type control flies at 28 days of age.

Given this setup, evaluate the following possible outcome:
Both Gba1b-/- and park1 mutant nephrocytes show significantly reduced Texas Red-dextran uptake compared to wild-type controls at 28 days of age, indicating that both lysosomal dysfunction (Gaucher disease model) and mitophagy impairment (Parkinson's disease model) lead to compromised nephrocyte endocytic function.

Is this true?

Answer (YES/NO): YES